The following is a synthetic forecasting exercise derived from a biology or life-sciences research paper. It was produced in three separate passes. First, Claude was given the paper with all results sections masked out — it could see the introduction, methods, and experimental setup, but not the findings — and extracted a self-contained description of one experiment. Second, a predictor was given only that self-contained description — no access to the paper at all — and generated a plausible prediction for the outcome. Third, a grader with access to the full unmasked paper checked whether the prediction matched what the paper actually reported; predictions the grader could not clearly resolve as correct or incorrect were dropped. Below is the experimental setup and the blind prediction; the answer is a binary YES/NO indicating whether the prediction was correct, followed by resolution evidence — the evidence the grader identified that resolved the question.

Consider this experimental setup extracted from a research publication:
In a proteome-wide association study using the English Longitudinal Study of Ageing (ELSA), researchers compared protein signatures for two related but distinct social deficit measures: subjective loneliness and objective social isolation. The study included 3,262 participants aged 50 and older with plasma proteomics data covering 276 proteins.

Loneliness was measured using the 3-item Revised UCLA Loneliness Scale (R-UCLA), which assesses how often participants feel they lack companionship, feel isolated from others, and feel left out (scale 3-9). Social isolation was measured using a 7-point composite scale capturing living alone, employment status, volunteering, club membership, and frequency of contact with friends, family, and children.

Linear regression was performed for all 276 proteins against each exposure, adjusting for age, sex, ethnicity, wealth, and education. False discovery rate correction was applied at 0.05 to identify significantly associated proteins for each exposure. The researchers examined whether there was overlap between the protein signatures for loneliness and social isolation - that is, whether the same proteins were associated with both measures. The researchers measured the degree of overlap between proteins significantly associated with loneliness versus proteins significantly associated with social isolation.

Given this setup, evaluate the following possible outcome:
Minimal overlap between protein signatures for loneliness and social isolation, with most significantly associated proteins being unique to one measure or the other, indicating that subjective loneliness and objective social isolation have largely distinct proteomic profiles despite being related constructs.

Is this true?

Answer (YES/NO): NO